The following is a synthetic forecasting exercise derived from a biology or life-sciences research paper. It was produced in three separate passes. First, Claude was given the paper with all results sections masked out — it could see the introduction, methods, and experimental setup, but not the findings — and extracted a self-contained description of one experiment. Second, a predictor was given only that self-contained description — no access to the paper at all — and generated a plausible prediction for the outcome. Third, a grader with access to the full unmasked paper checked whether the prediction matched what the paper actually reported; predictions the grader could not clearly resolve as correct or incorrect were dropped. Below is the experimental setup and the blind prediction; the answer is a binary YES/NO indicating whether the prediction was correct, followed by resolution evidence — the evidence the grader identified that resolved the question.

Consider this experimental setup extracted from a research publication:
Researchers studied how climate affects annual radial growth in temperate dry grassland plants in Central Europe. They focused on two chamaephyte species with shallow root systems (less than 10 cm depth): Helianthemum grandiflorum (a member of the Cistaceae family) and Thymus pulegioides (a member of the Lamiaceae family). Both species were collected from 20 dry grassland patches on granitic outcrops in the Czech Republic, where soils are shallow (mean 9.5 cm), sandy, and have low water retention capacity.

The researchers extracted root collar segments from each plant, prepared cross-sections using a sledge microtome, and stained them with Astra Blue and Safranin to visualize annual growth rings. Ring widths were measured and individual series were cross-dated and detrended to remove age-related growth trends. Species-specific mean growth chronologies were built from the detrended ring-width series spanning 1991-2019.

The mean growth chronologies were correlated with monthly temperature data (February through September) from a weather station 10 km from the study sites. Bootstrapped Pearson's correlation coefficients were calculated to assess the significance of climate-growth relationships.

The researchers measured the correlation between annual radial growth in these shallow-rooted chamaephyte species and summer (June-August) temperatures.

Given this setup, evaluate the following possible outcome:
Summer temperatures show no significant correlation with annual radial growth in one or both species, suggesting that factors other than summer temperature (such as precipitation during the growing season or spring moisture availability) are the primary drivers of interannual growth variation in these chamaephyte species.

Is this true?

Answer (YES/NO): NO